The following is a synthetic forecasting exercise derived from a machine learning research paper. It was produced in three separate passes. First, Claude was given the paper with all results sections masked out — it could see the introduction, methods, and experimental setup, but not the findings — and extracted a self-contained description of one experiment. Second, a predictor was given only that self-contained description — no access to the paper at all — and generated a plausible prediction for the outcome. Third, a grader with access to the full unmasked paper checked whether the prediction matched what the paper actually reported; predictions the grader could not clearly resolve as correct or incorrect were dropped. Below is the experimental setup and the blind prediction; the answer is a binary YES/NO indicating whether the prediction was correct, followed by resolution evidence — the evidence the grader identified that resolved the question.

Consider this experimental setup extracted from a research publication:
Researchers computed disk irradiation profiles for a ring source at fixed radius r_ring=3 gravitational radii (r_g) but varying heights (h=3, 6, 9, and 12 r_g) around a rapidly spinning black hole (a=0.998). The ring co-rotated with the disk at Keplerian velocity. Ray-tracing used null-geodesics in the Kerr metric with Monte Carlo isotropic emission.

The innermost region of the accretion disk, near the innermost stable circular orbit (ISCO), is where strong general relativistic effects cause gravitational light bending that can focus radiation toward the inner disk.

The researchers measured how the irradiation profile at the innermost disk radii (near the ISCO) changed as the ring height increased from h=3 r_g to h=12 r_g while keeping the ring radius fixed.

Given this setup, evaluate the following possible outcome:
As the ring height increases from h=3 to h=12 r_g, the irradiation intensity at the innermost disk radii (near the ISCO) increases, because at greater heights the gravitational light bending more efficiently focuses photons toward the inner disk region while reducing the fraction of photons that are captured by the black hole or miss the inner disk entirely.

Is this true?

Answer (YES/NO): NO